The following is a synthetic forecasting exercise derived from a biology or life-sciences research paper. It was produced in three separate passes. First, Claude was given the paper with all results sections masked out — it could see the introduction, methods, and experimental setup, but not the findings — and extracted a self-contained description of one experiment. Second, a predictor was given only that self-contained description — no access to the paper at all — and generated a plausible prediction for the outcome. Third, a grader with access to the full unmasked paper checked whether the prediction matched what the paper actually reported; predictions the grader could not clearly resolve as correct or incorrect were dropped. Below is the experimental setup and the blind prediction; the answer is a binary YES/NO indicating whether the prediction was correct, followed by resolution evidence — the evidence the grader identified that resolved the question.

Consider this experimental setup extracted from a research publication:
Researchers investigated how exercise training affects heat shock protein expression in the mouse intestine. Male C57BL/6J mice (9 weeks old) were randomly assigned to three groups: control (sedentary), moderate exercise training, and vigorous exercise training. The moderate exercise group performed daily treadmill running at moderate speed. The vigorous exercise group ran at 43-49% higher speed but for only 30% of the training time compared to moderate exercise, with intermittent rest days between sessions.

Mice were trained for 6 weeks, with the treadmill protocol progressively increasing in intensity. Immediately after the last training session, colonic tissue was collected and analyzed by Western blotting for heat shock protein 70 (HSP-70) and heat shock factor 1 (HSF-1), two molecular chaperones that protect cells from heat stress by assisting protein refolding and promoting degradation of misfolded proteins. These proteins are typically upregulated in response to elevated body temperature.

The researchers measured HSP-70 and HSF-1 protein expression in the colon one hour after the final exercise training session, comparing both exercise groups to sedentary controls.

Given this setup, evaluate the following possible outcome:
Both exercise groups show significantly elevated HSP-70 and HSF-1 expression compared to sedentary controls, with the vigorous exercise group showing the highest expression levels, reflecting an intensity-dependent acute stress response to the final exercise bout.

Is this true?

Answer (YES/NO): NO